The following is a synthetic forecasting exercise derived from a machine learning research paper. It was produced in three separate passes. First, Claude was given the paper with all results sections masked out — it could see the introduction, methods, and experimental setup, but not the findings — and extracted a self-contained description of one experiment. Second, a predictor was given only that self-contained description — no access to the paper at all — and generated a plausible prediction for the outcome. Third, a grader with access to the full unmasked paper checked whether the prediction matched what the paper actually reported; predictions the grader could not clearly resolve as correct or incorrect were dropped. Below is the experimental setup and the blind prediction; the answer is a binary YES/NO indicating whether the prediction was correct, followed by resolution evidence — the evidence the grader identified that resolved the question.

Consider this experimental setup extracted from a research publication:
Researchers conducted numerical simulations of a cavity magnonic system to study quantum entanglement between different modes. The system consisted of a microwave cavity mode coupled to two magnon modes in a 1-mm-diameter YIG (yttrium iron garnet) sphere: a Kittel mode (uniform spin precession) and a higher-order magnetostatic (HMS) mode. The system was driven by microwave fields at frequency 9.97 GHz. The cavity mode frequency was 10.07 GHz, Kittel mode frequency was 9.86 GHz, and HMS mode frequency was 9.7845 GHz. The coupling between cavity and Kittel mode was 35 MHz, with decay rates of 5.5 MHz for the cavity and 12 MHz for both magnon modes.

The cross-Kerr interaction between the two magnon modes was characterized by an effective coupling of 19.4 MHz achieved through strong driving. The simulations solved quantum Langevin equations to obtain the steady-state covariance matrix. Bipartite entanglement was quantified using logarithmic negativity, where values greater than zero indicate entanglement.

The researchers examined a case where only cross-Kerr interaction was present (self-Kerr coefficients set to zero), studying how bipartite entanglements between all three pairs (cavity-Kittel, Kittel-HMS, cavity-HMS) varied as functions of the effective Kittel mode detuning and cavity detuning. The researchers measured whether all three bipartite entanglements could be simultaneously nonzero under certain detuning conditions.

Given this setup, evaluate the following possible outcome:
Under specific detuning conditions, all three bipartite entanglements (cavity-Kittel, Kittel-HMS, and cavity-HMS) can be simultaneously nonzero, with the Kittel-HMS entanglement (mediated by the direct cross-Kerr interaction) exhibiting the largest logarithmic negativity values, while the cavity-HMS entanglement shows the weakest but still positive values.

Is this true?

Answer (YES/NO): NO